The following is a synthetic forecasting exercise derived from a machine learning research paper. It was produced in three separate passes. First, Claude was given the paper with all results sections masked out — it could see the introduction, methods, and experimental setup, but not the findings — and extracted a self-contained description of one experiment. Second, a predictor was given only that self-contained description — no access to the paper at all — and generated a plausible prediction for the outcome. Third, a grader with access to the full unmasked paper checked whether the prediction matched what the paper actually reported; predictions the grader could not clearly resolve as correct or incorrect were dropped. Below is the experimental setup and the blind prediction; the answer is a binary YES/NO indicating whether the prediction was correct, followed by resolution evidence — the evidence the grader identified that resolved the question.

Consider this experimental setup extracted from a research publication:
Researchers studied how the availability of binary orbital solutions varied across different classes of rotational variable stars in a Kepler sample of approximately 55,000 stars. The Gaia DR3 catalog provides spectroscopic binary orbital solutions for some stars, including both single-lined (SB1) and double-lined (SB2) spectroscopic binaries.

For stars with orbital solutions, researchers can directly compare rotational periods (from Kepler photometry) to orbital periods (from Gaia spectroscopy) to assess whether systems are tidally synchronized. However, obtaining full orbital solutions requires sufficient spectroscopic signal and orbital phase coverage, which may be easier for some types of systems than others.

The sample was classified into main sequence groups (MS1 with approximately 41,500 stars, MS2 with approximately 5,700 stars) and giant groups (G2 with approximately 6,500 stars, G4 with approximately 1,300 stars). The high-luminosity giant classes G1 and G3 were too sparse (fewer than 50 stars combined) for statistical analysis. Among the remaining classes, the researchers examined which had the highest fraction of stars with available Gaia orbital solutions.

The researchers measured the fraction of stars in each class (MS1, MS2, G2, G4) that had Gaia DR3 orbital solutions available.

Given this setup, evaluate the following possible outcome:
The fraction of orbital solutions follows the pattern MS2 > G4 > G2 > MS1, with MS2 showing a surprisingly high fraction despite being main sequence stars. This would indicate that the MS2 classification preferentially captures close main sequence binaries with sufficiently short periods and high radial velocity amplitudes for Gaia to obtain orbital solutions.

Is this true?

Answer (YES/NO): NO